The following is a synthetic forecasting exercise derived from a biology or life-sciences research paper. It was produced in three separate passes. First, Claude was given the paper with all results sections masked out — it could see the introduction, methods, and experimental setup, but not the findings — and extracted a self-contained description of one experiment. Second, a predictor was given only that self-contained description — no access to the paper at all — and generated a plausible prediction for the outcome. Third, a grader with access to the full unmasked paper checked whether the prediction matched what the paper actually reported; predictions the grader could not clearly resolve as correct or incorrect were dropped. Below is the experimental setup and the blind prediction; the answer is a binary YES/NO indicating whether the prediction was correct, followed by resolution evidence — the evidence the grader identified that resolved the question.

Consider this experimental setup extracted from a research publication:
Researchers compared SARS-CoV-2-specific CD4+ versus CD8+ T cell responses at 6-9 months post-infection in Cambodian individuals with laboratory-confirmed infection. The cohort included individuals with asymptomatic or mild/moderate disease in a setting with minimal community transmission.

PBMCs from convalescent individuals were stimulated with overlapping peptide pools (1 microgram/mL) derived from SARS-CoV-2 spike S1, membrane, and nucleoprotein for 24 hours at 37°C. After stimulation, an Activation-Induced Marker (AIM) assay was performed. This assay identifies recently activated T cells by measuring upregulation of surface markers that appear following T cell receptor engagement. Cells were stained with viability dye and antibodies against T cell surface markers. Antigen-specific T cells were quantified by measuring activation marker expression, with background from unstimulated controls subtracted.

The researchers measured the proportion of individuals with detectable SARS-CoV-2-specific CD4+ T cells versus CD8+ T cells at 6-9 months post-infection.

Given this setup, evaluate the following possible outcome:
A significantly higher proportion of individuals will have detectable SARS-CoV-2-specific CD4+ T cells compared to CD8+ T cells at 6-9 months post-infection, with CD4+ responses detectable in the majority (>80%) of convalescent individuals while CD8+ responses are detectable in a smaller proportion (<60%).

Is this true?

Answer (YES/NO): NO